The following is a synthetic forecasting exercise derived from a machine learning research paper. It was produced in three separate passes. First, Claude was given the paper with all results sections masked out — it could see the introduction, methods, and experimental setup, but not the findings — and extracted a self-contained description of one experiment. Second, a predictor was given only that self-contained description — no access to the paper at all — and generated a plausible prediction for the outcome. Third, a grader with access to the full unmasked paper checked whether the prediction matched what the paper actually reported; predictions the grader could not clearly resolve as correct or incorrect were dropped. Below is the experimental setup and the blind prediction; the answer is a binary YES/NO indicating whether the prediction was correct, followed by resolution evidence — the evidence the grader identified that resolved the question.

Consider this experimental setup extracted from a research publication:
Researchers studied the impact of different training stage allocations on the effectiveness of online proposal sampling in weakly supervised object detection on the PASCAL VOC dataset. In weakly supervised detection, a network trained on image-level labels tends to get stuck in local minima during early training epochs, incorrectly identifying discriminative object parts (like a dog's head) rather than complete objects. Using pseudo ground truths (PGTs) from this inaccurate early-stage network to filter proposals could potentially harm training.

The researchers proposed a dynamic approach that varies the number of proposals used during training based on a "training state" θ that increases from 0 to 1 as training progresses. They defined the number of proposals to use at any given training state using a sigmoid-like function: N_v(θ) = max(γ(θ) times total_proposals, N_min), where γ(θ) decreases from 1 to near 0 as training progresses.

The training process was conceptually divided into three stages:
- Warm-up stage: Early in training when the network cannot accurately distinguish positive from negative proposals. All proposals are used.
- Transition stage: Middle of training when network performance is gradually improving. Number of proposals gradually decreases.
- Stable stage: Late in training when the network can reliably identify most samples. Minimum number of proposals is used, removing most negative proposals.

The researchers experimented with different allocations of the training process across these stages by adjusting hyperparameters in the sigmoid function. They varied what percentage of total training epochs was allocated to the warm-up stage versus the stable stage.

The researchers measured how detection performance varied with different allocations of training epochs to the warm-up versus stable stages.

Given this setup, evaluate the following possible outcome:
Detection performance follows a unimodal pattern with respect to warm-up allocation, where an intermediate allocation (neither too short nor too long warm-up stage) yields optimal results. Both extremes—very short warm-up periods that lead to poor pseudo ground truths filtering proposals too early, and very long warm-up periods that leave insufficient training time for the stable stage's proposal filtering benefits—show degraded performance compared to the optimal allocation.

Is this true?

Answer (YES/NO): YES